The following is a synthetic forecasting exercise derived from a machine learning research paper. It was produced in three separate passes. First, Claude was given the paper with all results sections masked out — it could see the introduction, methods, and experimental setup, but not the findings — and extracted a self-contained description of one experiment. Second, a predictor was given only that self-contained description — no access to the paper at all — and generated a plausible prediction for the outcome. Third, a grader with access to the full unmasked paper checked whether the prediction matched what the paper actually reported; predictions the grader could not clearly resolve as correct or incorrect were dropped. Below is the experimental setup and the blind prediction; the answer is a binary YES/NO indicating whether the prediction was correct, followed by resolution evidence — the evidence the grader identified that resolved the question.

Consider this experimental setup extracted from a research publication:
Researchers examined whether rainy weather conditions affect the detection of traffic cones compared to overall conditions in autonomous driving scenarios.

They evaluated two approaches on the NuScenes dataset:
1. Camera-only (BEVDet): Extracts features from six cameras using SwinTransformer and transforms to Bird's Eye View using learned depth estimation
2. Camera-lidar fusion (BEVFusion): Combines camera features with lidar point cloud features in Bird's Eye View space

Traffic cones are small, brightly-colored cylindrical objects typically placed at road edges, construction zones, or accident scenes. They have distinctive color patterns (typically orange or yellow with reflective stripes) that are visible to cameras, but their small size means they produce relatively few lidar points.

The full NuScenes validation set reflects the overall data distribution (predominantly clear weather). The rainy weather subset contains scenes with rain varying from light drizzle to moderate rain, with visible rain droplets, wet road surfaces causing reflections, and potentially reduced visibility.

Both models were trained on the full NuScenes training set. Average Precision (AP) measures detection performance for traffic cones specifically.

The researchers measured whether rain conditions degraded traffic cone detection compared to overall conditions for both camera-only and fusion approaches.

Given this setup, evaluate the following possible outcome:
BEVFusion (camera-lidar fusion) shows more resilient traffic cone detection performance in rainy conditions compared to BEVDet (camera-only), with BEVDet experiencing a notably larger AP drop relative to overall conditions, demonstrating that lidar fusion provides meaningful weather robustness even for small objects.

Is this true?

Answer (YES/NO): YES